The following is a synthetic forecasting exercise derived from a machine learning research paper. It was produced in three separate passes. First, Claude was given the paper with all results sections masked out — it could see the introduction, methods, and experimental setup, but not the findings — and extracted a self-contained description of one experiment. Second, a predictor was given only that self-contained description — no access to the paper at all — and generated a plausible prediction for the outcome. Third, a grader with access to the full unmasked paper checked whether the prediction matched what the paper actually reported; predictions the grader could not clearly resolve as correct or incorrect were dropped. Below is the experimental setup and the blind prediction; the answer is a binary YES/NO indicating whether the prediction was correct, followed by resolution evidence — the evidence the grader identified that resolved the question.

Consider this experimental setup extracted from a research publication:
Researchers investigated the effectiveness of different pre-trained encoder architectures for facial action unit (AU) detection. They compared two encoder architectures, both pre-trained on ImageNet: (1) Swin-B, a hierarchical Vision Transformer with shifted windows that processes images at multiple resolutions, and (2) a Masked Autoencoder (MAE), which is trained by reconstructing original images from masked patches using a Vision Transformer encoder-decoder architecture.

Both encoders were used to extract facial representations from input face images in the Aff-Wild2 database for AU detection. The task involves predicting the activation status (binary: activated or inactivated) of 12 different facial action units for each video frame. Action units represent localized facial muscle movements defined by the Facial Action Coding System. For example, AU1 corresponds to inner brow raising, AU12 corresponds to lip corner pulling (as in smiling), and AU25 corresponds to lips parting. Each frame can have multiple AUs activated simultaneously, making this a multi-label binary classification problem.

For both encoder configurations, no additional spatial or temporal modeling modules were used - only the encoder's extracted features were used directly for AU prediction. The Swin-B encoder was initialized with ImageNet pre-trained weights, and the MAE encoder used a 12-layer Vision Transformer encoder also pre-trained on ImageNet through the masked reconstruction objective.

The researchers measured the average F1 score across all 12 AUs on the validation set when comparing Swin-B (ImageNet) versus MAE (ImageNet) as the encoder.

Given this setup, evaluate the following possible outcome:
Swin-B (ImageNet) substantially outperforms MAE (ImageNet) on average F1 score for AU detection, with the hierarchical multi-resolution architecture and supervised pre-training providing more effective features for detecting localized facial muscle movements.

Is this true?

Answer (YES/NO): NO